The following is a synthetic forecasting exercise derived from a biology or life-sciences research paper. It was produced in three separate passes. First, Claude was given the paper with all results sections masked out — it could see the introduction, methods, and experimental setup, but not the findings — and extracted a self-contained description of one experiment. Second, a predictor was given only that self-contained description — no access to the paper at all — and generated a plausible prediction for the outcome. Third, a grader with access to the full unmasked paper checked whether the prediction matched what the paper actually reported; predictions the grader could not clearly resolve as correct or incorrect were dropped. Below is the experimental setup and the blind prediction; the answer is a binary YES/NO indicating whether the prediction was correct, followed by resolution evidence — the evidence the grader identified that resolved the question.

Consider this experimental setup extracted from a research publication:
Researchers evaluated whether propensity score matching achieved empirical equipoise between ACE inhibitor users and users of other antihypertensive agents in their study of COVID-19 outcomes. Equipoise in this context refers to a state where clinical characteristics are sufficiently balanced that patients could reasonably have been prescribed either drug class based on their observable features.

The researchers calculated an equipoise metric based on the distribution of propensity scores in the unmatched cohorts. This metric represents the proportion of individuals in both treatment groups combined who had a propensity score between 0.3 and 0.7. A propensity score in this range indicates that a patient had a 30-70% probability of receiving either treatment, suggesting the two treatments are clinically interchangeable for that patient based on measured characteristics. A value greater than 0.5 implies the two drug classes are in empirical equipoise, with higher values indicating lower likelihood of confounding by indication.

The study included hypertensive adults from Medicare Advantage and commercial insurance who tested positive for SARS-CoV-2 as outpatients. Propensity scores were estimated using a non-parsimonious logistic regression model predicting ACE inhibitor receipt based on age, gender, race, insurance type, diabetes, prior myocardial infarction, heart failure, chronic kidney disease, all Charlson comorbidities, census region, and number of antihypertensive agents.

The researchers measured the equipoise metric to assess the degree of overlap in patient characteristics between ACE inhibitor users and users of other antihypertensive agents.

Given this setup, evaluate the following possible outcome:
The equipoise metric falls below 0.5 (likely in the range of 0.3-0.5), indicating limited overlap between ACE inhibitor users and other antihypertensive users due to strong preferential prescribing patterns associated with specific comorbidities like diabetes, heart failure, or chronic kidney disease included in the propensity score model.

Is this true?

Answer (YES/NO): NO